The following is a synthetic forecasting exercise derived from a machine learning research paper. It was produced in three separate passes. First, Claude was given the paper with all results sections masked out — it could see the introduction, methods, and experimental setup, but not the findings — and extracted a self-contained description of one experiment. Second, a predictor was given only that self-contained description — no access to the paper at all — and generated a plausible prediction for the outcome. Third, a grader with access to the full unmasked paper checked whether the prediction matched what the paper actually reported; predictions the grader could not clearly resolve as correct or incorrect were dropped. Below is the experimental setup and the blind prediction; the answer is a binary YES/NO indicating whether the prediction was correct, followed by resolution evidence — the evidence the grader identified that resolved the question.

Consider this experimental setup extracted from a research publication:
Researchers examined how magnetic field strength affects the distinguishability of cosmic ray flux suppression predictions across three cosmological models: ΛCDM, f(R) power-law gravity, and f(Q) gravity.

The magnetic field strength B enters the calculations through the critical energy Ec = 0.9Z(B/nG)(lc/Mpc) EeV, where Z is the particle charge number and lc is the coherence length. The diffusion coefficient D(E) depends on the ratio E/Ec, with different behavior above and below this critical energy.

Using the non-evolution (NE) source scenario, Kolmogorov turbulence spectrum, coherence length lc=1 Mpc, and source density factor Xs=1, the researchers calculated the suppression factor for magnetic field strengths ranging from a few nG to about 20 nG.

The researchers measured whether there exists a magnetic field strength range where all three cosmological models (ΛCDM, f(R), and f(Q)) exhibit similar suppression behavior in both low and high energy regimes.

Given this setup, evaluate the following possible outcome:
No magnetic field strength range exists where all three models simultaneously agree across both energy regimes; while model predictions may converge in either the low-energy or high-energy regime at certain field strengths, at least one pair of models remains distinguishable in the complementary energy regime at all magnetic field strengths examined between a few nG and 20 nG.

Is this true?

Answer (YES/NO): NO